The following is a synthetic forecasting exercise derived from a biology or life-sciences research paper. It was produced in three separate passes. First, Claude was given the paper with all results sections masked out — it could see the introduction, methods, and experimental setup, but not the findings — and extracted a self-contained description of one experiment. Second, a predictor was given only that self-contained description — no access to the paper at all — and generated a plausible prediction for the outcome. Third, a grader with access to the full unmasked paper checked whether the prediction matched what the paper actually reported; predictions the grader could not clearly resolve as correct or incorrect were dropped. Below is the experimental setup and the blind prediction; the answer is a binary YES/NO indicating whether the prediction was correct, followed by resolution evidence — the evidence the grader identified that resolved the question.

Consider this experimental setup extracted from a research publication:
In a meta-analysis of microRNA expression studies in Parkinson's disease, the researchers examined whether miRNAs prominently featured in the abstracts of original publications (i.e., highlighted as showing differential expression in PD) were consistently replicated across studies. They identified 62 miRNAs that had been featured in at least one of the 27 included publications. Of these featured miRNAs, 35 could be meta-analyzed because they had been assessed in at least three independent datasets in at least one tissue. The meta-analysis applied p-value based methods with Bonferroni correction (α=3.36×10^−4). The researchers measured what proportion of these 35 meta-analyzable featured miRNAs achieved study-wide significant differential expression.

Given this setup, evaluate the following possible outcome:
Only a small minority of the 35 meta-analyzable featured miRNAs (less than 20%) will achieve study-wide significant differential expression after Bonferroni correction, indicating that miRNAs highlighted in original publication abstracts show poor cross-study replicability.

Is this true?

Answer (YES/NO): NO